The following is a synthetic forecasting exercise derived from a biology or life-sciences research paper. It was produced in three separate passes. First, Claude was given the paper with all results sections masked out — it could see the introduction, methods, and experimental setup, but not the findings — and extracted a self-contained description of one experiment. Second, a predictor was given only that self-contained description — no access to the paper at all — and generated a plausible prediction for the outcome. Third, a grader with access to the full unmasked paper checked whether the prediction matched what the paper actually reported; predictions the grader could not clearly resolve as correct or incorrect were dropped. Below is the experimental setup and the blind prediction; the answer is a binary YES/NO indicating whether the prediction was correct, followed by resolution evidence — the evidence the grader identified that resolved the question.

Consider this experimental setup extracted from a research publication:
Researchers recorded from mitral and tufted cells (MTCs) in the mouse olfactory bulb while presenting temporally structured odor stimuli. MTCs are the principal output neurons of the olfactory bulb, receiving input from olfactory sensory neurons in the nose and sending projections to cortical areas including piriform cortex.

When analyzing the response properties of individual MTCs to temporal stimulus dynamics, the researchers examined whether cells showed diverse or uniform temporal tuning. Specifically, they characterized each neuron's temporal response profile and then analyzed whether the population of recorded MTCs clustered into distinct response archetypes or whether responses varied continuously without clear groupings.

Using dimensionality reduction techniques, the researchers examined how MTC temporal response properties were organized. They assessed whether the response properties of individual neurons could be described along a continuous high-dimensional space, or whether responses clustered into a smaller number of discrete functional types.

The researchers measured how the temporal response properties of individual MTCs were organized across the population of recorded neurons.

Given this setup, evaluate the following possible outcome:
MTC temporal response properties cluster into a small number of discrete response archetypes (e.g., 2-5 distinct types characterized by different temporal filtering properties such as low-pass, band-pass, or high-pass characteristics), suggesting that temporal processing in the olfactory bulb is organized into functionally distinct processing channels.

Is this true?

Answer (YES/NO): YES